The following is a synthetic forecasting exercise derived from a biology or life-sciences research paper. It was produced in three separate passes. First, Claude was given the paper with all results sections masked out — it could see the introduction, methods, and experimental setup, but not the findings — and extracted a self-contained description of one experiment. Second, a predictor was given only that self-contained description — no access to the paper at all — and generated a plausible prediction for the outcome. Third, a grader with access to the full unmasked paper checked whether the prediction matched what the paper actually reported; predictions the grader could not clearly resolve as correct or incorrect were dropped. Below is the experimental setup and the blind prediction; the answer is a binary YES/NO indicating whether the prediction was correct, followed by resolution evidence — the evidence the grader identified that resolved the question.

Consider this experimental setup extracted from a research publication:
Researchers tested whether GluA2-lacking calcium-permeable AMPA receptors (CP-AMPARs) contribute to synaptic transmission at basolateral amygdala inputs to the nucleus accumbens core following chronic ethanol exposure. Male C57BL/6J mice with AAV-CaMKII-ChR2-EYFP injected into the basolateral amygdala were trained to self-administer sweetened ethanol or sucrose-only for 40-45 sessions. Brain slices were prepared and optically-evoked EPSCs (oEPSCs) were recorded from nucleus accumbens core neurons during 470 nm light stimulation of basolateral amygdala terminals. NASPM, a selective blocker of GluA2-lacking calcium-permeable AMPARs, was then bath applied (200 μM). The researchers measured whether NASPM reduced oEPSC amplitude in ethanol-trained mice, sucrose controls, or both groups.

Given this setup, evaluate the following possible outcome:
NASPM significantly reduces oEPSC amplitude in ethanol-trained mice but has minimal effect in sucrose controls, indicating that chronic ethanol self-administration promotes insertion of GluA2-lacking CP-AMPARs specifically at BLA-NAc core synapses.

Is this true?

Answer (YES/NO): NO